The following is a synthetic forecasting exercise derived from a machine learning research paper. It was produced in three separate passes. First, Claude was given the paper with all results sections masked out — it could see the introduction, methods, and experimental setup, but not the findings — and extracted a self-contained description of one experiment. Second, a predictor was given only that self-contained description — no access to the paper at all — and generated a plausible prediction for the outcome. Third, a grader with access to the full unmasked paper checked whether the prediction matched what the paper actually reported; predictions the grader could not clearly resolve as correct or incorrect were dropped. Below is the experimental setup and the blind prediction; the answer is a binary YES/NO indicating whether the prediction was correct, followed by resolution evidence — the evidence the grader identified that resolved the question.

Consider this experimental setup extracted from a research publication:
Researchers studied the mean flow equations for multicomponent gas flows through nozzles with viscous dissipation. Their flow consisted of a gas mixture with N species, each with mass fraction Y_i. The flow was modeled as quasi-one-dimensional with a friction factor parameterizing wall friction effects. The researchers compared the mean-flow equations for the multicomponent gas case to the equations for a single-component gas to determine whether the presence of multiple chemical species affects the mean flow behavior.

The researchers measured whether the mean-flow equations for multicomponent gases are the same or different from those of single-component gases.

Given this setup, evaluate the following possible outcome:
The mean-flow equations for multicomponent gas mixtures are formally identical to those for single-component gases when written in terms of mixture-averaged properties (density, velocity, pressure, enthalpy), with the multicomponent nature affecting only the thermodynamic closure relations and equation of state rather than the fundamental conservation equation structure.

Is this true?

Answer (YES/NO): YES